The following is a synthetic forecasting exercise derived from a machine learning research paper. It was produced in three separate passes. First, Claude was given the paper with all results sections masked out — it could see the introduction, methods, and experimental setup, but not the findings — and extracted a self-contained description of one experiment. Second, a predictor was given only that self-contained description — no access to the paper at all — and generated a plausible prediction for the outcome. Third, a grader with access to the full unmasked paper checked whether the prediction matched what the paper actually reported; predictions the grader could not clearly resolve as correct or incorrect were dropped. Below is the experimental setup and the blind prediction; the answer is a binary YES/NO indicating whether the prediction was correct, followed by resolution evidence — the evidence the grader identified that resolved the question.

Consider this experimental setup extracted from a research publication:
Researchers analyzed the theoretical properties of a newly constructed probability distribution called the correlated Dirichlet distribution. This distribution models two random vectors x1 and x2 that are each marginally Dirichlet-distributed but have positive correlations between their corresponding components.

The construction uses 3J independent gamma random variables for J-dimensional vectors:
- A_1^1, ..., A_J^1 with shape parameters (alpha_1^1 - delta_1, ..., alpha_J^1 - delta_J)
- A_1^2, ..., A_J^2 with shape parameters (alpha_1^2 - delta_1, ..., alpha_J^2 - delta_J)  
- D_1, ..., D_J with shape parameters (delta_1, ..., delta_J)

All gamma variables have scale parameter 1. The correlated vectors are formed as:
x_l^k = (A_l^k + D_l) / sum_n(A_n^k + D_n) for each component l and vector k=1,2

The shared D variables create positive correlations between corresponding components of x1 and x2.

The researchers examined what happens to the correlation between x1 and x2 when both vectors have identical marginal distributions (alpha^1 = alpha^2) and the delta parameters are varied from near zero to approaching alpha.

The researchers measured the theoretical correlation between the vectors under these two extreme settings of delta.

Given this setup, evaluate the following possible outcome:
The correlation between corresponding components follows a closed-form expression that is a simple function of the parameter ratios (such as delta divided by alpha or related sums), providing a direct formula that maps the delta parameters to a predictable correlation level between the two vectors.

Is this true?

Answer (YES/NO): NO